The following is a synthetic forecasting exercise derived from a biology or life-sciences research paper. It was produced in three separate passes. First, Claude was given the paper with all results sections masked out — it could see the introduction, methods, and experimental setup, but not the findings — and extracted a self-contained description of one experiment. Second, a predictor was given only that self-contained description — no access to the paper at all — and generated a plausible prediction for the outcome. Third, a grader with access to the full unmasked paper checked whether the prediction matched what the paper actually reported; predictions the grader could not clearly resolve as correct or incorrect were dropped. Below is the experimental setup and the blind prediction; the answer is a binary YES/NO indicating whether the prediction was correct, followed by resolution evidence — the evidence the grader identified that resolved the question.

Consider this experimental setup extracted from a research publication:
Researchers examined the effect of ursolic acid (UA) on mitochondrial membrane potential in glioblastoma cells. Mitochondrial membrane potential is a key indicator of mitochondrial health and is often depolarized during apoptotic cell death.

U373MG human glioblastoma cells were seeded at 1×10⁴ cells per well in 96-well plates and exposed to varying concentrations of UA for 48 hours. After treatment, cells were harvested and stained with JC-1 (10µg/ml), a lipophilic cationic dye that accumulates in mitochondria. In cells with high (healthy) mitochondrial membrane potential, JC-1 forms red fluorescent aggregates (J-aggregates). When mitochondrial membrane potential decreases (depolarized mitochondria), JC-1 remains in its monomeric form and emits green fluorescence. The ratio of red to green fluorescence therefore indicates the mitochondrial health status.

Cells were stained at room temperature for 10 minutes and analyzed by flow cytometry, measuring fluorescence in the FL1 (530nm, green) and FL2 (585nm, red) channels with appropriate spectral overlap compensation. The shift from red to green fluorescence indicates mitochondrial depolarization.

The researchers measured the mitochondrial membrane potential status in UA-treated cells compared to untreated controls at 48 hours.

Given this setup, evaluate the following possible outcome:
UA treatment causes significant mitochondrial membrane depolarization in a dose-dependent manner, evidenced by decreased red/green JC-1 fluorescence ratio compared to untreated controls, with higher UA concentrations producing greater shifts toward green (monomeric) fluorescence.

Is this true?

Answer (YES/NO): YES